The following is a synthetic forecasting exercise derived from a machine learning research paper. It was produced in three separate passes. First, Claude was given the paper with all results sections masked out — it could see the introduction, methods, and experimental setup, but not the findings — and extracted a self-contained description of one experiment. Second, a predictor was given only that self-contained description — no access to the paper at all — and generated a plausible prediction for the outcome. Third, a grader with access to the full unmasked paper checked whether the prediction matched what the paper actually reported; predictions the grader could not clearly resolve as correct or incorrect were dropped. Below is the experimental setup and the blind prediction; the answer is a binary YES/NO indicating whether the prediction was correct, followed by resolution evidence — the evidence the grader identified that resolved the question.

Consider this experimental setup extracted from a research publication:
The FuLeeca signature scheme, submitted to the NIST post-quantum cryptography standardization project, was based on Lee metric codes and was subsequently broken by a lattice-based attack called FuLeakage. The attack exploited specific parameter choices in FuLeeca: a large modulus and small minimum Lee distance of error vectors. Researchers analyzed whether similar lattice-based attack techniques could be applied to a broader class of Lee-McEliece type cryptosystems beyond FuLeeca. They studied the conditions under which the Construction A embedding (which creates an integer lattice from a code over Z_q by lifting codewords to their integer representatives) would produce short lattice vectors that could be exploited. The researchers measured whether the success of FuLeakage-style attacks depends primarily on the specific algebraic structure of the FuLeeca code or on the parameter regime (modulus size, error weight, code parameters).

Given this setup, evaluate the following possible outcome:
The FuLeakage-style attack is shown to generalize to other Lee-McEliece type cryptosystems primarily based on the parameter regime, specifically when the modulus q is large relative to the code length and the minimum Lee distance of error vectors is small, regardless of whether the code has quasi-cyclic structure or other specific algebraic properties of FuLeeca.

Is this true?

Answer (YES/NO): YES